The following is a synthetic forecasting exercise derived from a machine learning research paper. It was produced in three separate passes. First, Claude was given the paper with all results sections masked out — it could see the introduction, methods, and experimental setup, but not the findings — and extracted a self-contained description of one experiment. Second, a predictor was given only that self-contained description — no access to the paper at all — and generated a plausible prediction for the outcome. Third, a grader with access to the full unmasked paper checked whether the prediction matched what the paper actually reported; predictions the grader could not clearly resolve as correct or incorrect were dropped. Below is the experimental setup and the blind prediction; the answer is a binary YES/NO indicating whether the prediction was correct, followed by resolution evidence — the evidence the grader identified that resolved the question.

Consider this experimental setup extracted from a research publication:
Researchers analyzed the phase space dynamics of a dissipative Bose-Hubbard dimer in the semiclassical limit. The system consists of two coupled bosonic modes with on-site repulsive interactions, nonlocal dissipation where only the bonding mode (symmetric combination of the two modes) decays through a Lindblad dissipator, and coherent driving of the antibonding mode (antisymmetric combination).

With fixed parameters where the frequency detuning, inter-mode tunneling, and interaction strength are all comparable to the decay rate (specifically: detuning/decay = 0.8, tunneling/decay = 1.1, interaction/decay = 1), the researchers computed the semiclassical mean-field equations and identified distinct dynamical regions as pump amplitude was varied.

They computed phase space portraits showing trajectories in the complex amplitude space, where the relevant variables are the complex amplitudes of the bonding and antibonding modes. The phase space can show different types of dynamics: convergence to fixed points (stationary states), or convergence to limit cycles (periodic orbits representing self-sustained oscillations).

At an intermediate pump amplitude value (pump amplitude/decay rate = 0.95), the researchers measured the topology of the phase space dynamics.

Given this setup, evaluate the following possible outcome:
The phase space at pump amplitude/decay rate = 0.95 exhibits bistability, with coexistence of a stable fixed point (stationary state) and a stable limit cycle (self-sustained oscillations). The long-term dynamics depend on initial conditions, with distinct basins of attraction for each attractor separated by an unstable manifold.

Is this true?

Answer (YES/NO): NO